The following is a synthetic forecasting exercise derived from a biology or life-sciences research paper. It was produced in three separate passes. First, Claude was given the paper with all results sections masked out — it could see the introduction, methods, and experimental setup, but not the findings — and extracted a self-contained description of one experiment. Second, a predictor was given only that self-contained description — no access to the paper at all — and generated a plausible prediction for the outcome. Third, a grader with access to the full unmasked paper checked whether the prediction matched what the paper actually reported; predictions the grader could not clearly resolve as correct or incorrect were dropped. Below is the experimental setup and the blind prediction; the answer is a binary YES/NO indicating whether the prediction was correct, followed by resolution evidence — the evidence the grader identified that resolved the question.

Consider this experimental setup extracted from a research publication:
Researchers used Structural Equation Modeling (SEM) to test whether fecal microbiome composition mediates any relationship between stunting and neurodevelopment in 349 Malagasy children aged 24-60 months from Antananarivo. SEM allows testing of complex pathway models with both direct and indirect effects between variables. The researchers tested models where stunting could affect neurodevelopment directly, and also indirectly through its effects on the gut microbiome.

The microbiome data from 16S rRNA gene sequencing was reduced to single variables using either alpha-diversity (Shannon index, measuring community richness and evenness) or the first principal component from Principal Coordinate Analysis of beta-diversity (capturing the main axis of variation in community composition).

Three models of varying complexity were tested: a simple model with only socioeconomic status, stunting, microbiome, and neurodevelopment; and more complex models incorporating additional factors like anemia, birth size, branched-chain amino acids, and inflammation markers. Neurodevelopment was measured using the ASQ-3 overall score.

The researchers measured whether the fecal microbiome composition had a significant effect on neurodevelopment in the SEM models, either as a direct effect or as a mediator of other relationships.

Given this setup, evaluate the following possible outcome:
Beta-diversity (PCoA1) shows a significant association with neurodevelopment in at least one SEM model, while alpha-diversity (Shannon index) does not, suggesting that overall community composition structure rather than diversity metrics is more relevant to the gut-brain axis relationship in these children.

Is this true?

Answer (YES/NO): NO